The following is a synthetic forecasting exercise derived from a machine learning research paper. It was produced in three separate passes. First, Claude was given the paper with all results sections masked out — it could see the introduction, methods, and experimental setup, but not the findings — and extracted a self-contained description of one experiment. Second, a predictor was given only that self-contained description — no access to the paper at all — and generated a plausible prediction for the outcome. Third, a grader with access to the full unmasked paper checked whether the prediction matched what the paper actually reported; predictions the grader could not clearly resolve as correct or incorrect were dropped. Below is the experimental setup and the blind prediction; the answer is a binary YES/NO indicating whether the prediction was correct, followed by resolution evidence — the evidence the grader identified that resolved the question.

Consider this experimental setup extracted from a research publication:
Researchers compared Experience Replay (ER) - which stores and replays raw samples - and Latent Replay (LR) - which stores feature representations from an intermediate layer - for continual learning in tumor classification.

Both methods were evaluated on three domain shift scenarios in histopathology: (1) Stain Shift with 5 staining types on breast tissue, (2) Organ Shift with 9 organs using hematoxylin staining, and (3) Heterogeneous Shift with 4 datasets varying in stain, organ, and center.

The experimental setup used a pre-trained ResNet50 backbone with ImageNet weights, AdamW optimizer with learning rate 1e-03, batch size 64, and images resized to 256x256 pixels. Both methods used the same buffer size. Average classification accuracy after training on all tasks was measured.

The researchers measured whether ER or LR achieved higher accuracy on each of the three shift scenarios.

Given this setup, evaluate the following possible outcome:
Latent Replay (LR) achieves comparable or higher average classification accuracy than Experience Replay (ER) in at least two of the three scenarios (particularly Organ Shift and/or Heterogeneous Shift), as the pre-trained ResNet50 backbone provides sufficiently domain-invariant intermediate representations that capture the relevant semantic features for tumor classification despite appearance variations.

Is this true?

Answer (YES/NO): NO